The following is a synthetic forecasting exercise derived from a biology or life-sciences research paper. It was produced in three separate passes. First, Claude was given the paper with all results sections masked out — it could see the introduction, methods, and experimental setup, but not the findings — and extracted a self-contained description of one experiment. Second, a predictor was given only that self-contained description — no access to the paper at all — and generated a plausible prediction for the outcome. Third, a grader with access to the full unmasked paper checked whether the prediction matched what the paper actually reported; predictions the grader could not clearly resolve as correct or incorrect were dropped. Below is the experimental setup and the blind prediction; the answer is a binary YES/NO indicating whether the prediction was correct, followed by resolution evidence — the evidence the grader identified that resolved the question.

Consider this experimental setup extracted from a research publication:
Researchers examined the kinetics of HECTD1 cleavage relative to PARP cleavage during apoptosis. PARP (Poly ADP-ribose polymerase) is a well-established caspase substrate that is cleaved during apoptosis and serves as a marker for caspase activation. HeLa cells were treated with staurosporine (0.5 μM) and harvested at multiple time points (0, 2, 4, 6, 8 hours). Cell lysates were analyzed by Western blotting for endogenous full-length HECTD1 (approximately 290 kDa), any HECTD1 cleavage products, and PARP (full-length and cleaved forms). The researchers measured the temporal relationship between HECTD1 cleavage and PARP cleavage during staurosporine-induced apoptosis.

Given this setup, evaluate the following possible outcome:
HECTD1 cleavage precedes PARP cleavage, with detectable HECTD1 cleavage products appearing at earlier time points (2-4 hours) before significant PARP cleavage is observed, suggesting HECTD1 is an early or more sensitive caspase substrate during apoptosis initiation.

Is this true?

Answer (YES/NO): NO